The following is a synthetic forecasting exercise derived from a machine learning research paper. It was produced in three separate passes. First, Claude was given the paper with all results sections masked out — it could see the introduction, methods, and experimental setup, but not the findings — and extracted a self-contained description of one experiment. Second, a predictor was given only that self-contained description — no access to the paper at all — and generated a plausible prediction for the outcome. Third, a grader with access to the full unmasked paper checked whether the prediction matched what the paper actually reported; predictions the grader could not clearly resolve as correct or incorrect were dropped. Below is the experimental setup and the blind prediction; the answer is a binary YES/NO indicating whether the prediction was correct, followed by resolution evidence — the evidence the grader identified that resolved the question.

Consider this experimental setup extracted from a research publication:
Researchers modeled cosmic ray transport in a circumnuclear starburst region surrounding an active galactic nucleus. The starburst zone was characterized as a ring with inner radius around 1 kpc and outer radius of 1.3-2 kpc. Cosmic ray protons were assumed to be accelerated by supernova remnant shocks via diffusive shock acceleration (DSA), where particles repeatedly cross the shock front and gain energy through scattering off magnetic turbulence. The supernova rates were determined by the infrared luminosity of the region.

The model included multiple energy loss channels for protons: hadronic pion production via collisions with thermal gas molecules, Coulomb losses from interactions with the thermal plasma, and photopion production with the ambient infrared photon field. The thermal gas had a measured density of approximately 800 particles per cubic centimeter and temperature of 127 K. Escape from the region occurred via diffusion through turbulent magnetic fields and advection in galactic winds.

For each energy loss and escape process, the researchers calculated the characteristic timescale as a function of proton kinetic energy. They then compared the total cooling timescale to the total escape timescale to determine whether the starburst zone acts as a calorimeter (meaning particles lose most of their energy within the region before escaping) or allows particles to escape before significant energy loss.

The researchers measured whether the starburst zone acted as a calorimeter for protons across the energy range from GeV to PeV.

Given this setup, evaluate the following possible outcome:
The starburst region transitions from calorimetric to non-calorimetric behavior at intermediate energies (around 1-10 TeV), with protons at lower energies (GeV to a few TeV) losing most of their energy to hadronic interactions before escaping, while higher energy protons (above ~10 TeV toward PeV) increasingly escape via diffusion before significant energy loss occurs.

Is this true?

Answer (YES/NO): NO